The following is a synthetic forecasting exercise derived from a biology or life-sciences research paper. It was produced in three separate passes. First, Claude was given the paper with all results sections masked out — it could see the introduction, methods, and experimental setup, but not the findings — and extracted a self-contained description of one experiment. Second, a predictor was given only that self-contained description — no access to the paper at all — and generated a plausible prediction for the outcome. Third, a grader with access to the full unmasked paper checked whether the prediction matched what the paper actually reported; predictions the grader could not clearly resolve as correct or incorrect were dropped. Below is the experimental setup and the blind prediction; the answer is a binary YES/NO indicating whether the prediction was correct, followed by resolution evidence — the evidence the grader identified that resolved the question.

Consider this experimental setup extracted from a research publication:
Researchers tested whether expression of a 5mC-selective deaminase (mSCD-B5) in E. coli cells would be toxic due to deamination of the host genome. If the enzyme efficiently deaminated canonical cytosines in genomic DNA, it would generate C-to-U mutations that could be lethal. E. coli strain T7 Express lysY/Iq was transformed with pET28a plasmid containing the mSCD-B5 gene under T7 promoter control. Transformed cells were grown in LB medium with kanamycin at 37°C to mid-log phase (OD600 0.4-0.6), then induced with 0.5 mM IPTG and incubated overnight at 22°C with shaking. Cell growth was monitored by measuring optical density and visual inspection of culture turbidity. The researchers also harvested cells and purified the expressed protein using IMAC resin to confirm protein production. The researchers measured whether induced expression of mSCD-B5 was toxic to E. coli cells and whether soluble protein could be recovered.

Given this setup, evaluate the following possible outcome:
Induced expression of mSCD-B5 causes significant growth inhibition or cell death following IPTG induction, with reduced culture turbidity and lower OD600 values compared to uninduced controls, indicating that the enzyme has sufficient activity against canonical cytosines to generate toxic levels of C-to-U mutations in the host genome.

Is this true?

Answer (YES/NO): NO